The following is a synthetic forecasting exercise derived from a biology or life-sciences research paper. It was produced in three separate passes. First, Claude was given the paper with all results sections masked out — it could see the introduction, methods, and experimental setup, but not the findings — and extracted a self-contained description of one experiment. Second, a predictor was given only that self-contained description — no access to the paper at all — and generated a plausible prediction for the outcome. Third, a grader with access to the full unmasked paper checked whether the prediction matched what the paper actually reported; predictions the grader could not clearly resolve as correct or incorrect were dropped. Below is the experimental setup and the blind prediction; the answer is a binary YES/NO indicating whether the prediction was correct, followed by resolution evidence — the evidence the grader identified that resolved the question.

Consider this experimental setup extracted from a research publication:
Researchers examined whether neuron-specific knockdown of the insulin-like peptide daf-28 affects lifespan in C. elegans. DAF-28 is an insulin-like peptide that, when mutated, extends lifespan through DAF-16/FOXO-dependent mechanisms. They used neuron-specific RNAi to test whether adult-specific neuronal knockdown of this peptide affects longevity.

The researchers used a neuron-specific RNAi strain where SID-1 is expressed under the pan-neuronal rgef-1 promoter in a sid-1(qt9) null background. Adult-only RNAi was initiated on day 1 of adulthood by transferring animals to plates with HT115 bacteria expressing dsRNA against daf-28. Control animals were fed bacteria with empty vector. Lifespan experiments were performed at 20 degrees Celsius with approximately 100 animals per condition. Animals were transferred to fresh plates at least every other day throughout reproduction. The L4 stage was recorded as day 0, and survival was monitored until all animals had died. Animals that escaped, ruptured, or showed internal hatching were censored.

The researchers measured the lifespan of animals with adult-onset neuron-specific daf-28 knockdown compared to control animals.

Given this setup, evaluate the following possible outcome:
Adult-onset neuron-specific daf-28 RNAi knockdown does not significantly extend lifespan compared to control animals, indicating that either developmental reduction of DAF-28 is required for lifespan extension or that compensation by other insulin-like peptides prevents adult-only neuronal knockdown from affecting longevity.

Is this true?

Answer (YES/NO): NO